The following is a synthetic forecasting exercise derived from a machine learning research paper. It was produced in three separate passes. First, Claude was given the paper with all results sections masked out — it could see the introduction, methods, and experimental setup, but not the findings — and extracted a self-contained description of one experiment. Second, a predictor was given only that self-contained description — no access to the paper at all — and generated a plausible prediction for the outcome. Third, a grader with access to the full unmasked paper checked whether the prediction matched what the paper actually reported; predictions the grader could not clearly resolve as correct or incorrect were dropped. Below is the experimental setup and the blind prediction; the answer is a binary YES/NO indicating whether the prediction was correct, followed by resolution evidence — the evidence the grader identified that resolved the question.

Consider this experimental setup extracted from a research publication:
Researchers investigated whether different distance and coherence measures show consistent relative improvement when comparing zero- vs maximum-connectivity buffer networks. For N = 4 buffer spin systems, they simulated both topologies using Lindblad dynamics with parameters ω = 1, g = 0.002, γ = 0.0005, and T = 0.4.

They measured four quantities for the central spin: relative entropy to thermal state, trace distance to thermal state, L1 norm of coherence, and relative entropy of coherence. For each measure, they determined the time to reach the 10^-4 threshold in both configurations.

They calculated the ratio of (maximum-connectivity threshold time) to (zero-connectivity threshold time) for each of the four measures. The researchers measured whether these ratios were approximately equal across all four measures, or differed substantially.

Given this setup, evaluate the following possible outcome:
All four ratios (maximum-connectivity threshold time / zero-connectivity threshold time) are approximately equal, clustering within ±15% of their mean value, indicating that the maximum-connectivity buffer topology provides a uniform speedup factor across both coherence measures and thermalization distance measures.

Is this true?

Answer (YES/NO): YES